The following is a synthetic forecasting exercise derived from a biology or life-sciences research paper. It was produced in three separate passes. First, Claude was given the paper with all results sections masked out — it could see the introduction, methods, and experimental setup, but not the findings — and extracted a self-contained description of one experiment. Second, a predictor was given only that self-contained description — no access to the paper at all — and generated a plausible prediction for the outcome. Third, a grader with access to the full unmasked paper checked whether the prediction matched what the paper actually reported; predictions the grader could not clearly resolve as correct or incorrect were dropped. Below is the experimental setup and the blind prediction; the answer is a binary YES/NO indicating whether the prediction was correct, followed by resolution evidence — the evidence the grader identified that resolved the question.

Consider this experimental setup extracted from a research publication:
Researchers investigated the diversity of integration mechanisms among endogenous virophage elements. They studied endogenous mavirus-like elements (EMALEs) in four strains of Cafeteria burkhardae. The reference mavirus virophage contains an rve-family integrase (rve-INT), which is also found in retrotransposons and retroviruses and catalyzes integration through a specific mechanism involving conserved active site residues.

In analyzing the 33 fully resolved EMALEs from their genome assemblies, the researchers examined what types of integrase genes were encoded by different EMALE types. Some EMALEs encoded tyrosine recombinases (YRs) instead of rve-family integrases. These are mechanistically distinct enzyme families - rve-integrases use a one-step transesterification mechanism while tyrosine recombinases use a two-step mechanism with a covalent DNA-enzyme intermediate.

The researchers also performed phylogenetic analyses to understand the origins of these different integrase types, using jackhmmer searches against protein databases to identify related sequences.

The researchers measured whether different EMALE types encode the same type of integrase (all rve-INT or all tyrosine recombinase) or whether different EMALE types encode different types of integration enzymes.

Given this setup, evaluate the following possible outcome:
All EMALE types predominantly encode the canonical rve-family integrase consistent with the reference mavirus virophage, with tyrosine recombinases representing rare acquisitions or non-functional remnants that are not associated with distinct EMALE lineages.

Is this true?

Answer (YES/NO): NO